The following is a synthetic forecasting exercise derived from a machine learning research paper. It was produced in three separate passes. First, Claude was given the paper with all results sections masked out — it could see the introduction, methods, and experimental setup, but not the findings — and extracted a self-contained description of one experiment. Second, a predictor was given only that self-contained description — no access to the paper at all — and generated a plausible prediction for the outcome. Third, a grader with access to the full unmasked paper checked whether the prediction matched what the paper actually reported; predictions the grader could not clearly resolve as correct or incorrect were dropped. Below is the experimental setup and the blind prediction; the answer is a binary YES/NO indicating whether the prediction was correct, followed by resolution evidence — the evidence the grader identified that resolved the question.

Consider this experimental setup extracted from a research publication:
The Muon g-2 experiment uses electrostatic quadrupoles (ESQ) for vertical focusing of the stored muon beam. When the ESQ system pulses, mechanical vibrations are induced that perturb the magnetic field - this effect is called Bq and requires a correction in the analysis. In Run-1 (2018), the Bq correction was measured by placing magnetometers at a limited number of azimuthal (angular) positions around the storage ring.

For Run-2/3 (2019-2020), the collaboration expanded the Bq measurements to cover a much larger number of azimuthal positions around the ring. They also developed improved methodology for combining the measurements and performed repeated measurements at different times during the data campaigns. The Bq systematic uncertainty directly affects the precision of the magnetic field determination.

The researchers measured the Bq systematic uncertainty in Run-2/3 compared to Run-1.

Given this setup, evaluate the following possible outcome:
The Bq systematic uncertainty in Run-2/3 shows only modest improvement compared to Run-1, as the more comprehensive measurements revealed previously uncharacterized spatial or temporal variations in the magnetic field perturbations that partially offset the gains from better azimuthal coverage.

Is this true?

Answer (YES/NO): NO